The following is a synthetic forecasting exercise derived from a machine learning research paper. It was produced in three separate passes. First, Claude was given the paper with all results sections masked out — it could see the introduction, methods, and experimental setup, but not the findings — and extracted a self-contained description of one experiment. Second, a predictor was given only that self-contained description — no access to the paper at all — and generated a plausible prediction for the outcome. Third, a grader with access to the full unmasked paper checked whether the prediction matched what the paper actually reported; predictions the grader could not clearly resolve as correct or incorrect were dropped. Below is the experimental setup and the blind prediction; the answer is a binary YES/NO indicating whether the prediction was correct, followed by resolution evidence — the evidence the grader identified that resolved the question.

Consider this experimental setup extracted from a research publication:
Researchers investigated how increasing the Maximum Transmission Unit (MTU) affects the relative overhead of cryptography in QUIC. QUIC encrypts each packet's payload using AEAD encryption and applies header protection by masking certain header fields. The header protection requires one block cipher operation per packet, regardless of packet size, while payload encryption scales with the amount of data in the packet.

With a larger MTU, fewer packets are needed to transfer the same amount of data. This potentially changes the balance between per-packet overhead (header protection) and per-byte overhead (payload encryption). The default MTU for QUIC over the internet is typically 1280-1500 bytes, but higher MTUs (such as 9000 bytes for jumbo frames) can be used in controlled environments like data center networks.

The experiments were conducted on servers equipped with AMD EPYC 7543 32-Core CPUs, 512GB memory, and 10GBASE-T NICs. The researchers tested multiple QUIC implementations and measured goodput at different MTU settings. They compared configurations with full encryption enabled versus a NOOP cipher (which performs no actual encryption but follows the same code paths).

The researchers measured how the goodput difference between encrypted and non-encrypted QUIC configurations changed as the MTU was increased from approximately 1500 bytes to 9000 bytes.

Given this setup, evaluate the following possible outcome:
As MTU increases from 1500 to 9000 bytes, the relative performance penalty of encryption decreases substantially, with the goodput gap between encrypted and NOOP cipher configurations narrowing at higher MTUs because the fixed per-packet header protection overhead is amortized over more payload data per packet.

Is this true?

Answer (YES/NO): NO